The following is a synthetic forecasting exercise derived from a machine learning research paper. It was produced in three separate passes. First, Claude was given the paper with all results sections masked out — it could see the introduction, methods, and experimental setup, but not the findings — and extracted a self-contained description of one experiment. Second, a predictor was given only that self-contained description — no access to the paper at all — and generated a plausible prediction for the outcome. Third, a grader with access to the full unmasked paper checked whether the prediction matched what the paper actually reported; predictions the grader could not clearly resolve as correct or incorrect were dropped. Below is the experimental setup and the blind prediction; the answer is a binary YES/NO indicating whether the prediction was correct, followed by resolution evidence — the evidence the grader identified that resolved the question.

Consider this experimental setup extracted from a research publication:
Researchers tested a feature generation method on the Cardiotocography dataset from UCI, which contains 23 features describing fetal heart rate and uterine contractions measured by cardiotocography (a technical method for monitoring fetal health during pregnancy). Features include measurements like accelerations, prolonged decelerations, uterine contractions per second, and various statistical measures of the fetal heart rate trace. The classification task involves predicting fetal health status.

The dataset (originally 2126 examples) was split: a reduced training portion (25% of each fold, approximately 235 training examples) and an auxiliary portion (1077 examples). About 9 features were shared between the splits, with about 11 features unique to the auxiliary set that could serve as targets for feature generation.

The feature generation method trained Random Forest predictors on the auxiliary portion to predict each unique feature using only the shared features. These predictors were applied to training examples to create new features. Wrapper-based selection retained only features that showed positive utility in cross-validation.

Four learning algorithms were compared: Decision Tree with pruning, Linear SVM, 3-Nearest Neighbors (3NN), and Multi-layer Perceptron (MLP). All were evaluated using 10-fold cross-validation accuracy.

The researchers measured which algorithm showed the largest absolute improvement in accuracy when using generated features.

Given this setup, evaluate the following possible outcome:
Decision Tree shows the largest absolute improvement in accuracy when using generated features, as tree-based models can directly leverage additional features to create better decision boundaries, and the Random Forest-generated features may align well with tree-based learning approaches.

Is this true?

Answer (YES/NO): NO